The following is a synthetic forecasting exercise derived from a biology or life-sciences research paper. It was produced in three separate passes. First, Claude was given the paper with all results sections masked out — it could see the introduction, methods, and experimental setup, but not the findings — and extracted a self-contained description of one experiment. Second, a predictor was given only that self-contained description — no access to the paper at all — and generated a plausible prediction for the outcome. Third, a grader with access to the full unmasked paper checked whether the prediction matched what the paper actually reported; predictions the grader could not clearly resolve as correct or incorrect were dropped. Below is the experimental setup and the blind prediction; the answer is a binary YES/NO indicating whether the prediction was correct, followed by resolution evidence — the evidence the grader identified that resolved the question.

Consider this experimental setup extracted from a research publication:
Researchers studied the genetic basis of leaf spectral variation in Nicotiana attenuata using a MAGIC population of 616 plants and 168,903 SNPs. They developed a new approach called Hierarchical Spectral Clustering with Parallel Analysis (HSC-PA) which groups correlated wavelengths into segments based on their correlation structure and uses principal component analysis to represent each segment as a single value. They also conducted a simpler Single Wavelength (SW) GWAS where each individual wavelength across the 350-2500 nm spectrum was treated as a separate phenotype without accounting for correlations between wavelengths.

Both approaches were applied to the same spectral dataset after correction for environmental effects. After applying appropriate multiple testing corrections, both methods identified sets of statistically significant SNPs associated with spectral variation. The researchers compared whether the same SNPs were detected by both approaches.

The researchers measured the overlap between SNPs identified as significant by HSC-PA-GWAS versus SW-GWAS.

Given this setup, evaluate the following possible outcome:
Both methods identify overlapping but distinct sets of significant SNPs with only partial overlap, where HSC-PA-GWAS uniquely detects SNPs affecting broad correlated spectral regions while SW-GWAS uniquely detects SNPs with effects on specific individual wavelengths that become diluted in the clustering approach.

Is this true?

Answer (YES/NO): NO